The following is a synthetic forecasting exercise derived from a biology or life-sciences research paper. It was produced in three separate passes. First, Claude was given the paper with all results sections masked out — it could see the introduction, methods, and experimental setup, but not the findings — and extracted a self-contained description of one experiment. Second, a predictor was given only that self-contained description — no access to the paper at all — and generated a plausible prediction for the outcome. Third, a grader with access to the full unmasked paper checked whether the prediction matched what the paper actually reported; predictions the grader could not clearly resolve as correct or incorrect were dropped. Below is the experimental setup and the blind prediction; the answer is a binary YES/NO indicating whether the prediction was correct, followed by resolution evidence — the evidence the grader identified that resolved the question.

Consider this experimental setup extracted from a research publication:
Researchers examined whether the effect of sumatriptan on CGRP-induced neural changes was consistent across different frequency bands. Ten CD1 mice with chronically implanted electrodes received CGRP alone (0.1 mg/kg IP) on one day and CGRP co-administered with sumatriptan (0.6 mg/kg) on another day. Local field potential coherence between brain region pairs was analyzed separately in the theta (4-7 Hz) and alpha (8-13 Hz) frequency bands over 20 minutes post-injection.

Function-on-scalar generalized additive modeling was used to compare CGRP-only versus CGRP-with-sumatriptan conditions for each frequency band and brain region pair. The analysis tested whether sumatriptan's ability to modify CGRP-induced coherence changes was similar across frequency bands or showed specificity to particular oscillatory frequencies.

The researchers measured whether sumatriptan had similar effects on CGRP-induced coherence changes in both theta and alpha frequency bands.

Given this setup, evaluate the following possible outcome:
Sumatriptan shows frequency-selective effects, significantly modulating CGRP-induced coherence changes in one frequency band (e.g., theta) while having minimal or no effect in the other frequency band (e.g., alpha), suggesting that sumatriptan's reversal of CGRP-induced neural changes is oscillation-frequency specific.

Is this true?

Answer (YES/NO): NO